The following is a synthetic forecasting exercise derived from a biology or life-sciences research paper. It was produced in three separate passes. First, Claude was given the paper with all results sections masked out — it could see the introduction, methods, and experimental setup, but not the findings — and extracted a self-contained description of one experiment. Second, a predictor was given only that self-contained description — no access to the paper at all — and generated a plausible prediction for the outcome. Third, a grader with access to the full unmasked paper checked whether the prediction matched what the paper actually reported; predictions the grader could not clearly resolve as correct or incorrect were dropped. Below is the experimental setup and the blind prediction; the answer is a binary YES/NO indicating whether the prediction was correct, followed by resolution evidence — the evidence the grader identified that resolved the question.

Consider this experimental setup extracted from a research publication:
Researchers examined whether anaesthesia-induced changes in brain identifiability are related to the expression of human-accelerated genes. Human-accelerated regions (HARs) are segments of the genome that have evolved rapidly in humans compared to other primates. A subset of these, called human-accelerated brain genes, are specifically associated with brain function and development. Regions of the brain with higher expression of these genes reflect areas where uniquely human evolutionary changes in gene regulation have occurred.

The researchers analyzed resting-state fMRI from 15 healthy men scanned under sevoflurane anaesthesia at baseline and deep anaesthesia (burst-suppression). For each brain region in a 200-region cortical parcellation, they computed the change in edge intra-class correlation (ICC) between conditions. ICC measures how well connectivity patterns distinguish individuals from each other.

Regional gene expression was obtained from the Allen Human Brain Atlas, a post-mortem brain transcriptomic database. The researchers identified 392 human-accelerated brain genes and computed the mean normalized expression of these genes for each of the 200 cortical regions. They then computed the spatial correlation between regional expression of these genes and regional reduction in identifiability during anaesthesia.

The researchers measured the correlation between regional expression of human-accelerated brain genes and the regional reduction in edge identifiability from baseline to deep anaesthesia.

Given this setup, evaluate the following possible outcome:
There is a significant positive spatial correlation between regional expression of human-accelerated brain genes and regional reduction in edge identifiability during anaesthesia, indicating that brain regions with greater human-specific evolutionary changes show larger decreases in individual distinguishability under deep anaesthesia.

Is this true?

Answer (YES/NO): YES